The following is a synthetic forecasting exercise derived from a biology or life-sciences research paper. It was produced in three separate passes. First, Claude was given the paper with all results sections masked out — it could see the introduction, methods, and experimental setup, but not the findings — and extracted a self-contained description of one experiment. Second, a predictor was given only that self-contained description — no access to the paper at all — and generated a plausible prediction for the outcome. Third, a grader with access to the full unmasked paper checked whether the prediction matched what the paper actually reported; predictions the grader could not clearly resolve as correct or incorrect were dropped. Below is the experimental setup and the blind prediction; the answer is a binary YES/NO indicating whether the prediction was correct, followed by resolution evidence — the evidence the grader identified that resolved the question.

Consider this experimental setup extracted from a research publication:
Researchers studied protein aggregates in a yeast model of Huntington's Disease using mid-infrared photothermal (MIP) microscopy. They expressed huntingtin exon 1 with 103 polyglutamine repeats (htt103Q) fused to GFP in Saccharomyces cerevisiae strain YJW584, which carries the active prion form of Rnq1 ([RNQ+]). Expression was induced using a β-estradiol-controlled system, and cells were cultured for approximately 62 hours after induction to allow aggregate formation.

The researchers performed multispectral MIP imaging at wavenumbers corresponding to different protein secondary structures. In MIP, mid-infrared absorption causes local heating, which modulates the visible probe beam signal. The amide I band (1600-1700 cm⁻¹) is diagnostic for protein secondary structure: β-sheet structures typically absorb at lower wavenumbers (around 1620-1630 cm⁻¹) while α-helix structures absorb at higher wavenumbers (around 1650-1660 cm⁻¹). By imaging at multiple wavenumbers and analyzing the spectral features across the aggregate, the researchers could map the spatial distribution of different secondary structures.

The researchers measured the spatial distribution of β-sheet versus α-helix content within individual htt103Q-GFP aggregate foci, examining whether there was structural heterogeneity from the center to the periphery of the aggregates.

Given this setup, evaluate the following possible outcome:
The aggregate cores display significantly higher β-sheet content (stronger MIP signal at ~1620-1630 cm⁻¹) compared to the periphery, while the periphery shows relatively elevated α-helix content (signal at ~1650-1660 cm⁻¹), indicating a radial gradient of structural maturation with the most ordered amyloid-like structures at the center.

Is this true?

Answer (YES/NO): YES